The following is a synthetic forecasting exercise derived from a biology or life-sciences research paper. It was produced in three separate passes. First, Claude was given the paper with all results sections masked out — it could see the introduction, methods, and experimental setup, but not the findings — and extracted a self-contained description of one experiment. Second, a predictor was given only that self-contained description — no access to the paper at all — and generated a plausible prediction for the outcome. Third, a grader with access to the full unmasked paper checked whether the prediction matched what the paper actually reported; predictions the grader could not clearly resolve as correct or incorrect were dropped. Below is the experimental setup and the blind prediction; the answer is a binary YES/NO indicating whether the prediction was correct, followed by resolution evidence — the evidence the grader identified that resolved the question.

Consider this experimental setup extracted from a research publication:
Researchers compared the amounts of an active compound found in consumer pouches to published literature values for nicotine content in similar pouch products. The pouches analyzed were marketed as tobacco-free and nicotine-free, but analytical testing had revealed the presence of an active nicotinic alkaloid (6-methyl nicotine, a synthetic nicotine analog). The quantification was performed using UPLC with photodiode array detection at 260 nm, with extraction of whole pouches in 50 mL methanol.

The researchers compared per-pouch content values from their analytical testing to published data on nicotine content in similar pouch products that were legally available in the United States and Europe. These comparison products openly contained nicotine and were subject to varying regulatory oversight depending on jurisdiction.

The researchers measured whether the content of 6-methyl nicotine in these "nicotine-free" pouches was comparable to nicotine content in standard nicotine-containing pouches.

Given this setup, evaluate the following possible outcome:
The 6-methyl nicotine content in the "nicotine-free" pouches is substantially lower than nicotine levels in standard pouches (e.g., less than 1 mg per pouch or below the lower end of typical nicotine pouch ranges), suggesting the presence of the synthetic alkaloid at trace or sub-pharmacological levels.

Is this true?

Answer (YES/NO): NO